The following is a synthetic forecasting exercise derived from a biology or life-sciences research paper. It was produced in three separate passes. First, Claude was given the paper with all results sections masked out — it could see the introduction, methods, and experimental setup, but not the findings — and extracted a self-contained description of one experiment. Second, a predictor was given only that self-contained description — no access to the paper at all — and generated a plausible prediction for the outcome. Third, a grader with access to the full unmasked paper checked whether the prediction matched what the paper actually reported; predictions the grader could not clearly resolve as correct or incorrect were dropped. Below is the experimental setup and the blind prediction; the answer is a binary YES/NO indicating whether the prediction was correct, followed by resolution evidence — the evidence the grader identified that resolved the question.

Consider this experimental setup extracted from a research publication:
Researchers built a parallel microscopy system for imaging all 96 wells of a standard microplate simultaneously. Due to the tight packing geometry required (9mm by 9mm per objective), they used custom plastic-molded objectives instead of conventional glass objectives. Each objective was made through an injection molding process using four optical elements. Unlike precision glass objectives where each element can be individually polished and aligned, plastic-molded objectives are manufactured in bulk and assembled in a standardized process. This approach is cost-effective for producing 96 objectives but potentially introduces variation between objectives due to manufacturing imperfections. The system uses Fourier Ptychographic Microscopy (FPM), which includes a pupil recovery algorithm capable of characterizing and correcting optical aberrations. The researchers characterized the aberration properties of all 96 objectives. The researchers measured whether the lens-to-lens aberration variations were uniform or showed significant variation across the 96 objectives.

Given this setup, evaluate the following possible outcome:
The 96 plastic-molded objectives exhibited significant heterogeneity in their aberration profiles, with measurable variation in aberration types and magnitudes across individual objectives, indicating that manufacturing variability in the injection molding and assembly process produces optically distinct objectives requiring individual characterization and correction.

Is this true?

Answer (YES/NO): YES